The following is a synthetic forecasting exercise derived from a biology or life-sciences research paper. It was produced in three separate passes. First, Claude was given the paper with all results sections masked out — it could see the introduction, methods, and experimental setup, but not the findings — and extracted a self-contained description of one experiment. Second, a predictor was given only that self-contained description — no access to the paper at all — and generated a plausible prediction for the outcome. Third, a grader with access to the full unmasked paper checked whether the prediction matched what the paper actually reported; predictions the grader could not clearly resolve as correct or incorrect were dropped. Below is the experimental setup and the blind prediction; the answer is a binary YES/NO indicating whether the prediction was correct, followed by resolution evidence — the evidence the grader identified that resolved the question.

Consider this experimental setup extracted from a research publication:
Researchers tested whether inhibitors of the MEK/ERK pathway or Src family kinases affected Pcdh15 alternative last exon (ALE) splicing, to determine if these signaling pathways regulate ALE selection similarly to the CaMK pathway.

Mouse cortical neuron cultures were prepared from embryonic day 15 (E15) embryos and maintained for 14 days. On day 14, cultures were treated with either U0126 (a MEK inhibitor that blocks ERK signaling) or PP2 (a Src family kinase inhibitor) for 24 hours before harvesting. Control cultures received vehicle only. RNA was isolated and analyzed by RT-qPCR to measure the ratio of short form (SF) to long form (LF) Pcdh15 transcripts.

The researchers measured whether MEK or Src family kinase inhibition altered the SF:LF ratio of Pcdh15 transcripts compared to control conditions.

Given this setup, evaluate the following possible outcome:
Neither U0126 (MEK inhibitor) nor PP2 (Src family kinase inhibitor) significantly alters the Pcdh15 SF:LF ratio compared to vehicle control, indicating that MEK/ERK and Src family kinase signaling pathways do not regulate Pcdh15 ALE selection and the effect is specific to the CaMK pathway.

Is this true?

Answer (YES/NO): YES